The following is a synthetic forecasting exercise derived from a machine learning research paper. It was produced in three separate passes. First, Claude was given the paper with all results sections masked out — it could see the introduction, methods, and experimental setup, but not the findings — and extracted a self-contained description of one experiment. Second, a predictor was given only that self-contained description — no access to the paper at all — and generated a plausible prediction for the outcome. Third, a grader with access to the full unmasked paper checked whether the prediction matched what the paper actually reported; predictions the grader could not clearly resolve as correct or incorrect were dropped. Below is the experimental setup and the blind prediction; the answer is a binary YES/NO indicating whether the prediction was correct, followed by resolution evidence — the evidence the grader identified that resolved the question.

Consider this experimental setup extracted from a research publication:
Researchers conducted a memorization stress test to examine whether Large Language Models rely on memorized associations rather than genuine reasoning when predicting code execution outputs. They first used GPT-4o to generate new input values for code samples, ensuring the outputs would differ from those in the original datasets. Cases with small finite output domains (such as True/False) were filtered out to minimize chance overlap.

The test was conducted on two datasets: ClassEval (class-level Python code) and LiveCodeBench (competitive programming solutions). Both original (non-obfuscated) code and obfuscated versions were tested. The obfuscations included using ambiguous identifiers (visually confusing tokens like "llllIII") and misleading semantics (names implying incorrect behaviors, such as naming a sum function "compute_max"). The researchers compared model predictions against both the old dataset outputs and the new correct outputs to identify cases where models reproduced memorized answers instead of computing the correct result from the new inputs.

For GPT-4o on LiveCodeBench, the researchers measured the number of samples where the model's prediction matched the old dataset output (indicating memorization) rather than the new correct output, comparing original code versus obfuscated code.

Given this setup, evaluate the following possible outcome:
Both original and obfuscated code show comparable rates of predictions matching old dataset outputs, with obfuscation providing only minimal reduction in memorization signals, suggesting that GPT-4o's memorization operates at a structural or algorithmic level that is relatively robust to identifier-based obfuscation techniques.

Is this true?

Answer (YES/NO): NO